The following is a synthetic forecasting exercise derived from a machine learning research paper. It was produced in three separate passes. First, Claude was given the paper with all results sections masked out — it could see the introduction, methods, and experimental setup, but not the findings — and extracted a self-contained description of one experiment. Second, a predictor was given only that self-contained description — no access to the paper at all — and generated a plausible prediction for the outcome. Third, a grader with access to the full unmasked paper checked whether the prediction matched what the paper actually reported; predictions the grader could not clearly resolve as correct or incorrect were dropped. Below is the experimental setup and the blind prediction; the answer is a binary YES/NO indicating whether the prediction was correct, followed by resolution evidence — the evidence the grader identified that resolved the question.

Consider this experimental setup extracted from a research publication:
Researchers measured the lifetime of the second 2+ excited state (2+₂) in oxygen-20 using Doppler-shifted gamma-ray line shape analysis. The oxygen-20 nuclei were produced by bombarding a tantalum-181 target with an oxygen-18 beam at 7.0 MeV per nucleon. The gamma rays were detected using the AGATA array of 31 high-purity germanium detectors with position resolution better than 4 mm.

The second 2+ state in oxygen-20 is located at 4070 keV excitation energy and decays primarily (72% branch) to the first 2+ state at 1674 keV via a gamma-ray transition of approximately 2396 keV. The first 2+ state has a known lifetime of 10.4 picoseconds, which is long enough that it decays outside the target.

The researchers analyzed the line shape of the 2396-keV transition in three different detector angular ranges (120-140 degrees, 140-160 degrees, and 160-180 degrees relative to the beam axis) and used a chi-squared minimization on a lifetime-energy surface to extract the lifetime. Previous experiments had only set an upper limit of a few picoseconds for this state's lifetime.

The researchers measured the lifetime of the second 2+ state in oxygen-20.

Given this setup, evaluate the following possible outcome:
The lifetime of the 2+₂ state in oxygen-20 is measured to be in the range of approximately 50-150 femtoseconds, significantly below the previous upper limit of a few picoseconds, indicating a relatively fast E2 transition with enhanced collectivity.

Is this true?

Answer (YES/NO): NO